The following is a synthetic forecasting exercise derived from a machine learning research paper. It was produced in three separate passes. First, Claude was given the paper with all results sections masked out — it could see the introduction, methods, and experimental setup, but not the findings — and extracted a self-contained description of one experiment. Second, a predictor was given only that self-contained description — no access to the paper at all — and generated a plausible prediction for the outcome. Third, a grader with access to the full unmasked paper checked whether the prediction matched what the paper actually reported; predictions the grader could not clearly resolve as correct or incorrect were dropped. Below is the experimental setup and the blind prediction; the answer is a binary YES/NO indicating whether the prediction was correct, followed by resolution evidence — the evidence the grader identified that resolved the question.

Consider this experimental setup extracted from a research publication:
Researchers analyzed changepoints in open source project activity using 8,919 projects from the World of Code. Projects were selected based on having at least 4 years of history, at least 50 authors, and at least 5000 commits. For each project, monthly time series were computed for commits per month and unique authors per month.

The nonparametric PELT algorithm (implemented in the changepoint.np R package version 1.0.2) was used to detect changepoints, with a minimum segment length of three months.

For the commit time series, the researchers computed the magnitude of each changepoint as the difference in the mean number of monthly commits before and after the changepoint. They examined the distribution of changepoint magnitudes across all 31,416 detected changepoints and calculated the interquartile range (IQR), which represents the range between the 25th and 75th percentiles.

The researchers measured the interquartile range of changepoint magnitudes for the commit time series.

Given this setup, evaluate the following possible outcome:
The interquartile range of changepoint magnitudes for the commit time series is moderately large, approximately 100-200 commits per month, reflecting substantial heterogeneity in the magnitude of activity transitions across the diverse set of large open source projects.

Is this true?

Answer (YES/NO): NO